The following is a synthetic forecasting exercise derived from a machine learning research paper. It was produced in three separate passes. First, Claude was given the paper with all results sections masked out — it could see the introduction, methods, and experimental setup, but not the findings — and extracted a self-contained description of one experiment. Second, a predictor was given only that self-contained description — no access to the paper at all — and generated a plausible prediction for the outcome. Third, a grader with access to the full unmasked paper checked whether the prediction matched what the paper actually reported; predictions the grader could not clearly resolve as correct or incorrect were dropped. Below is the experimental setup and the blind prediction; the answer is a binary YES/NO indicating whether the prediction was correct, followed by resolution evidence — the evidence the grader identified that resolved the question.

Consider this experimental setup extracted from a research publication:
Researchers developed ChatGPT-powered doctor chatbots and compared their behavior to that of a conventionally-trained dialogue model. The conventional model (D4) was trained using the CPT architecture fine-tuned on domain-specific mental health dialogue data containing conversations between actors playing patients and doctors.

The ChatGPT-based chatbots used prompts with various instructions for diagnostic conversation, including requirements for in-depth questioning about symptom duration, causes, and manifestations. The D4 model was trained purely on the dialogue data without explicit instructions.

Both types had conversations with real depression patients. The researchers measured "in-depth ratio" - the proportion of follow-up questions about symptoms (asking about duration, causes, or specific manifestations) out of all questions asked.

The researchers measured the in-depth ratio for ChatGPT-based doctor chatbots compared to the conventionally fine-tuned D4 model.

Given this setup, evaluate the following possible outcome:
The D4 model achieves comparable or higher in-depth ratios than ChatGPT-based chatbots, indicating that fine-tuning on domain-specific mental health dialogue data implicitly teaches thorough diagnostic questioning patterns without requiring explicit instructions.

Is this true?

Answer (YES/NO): YES